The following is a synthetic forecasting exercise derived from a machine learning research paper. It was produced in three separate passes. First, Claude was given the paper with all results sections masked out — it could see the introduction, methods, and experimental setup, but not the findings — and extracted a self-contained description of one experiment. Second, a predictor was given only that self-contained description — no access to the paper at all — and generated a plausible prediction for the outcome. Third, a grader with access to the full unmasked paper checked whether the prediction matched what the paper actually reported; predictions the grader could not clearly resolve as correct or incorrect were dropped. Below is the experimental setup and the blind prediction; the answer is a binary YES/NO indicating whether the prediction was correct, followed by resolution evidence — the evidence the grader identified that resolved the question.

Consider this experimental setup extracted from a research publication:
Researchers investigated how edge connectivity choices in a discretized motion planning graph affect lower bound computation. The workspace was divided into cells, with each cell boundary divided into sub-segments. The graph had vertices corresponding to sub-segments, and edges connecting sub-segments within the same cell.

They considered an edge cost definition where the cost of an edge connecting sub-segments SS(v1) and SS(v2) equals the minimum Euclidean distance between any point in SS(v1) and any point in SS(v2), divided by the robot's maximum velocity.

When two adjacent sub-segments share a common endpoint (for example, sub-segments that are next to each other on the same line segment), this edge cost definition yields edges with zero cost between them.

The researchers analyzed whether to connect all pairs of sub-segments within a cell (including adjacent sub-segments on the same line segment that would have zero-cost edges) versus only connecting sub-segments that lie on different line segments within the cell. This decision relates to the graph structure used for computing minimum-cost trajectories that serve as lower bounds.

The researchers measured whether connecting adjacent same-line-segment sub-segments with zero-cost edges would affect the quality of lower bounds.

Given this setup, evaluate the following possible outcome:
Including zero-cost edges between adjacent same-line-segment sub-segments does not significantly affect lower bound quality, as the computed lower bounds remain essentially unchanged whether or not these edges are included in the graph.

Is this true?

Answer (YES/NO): NO